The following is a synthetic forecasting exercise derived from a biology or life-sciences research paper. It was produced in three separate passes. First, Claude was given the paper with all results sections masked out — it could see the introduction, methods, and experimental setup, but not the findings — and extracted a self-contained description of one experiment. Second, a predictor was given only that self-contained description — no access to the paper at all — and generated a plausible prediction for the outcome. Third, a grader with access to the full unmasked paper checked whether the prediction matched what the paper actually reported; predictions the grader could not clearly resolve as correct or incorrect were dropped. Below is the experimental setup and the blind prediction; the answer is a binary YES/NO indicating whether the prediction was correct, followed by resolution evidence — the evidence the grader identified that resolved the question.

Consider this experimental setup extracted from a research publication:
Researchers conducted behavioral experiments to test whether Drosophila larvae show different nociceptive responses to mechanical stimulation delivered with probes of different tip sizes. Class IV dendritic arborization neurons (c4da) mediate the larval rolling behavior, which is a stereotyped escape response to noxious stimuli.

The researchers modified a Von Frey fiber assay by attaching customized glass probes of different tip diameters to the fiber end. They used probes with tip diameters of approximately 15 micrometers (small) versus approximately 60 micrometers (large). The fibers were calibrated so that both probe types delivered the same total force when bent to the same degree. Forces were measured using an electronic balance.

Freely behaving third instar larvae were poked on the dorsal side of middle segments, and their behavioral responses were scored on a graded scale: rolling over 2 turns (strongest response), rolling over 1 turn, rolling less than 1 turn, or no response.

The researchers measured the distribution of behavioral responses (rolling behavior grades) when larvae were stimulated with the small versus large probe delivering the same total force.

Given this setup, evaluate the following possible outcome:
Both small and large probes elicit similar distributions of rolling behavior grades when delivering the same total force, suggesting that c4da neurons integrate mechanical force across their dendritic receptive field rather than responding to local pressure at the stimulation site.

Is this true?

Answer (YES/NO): NO